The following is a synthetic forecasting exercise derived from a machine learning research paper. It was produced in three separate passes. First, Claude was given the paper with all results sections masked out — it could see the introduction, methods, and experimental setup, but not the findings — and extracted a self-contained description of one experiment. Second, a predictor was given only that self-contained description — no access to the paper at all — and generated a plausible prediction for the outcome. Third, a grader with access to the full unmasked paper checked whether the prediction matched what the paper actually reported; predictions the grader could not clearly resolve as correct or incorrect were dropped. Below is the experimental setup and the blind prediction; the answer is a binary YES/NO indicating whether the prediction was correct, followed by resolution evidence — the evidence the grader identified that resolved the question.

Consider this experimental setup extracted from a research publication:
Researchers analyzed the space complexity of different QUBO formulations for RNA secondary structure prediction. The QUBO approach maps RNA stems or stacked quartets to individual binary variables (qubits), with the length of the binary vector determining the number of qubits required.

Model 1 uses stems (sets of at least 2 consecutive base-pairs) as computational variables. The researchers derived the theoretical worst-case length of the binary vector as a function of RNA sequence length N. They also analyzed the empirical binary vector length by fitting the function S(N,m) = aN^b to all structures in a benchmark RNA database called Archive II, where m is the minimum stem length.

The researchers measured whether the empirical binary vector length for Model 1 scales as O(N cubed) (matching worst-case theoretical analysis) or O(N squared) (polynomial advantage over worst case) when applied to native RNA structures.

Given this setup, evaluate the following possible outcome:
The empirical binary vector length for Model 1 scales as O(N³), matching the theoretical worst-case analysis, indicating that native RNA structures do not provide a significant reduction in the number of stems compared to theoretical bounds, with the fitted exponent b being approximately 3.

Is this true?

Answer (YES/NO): NO